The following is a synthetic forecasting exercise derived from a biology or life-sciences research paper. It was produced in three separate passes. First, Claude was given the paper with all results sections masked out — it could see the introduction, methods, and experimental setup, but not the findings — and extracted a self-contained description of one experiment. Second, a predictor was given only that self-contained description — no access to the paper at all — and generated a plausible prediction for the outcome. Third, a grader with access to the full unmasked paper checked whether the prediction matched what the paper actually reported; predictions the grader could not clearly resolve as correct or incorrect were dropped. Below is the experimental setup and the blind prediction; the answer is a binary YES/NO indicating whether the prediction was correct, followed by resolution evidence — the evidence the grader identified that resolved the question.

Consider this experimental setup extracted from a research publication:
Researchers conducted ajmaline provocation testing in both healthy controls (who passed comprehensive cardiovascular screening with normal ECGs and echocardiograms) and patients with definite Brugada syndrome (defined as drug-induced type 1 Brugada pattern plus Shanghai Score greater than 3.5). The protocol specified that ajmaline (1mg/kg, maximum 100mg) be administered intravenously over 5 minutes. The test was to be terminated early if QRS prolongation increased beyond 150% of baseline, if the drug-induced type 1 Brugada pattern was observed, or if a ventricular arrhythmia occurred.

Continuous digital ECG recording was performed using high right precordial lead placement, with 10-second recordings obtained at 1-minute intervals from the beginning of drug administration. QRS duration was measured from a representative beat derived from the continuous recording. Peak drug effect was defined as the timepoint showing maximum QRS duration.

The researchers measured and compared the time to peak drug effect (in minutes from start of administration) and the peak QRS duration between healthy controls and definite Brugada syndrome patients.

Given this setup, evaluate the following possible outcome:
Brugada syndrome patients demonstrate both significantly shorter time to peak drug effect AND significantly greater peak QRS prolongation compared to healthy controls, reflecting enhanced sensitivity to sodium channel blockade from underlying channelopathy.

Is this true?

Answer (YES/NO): YES